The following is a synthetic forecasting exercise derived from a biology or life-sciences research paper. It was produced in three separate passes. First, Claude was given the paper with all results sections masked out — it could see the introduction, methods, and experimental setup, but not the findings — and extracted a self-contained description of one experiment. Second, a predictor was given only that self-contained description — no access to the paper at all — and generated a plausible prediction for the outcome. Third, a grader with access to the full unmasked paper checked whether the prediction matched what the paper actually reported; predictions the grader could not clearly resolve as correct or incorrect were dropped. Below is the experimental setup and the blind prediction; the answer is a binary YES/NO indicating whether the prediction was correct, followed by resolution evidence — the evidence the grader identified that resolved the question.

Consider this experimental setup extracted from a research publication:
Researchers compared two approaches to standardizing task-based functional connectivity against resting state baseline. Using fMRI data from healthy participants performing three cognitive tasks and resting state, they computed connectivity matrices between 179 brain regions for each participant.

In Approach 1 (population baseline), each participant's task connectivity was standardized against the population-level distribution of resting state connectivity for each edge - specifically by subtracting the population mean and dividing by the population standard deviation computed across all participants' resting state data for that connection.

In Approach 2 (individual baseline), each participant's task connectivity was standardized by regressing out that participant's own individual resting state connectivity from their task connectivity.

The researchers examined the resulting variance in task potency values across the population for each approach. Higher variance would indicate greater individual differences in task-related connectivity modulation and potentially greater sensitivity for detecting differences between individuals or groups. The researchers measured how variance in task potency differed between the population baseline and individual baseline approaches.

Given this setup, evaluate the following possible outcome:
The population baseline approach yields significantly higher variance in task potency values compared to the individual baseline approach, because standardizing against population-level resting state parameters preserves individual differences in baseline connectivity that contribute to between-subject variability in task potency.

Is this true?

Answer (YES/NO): NO